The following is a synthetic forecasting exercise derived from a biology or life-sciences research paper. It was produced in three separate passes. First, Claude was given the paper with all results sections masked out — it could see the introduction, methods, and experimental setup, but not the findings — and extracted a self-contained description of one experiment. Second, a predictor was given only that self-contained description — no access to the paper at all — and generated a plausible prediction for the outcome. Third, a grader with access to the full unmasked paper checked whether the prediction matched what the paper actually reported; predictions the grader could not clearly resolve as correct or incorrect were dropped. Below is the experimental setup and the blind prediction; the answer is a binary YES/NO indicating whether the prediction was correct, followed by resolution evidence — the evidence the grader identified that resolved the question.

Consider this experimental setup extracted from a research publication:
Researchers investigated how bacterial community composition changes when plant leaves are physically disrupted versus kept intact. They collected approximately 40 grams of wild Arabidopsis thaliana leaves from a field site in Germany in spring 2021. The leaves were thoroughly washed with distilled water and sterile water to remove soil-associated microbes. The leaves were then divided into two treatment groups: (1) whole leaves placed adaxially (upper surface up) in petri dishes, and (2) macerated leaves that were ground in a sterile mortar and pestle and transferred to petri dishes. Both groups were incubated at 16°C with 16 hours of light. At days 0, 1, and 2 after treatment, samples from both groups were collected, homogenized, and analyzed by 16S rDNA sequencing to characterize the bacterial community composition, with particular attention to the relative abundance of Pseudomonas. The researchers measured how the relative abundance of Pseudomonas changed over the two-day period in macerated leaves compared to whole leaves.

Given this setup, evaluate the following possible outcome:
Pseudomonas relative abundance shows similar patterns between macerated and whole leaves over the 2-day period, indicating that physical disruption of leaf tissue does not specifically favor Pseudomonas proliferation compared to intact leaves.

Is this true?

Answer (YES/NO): NO